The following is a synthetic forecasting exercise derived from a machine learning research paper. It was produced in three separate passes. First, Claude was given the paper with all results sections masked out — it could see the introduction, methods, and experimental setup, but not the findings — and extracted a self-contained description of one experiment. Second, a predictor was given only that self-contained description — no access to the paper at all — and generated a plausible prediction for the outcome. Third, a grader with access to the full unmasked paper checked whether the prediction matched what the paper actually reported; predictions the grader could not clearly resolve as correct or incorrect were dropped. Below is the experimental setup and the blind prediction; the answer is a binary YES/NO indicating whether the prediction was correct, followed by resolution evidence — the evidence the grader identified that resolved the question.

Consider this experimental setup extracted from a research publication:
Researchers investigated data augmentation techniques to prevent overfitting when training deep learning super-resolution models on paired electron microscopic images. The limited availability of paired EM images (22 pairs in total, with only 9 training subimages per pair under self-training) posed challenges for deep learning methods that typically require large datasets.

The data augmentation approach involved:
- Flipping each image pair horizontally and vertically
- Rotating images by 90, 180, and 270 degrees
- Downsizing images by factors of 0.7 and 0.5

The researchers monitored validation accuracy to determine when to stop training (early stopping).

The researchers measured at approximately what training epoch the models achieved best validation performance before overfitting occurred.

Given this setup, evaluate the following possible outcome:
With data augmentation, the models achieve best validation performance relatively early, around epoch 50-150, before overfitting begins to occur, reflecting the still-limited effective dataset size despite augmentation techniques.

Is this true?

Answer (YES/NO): NO